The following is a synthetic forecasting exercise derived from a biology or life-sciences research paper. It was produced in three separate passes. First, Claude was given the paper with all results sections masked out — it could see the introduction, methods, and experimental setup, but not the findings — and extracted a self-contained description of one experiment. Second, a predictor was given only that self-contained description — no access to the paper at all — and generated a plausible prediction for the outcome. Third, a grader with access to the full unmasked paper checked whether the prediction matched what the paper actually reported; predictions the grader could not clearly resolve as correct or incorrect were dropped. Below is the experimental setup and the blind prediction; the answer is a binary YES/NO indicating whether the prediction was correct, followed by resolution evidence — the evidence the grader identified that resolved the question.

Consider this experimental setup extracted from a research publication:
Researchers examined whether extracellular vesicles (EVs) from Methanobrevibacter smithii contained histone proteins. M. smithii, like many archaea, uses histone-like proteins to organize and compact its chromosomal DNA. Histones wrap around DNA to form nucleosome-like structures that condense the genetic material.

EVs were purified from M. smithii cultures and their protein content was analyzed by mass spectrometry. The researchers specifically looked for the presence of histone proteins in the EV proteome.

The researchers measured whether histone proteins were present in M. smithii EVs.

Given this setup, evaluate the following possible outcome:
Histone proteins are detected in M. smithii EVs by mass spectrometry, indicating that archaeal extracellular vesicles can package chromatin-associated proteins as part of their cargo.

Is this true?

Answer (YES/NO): YES